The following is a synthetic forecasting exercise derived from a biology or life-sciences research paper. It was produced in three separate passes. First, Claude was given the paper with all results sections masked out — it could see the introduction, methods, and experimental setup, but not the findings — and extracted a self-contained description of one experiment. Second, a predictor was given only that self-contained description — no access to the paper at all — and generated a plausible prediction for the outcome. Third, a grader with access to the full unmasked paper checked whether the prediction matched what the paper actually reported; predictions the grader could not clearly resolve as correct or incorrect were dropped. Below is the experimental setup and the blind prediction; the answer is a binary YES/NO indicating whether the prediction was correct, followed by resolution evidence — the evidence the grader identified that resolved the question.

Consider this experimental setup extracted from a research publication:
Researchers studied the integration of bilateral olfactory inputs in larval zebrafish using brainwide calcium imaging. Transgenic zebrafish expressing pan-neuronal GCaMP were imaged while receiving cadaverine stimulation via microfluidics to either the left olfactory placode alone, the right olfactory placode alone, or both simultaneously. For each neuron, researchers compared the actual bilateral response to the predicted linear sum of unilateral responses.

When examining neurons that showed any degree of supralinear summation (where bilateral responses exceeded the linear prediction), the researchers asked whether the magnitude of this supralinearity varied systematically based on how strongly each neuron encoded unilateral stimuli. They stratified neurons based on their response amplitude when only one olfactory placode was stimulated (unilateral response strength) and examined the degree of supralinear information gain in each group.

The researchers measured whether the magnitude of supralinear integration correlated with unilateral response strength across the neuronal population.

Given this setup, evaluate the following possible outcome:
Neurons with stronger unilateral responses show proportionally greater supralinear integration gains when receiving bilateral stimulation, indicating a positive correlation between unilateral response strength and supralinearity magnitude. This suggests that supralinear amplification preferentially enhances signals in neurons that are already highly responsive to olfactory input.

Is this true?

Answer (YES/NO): NO